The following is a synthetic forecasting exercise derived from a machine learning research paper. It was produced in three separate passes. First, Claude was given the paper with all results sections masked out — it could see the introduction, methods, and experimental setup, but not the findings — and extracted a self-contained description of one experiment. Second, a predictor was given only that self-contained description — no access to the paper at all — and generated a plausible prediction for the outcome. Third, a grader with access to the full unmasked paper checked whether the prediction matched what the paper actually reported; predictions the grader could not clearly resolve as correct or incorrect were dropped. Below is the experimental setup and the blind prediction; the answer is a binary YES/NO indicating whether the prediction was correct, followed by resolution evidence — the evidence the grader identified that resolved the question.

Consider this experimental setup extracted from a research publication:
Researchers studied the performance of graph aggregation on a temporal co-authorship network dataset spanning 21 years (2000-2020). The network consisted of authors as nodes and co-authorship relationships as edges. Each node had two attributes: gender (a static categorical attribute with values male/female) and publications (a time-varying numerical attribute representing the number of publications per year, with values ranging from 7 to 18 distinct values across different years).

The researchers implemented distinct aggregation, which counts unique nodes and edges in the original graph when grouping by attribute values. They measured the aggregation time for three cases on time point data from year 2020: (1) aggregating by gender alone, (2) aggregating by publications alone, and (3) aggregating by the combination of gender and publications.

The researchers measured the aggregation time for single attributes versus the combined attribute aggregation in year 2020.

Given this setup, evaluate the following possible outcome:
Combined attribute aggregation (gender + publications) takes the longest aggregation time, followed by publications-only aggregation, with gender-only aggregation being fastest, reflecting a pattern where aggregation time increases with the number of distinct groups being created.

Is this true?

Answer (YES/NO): YES